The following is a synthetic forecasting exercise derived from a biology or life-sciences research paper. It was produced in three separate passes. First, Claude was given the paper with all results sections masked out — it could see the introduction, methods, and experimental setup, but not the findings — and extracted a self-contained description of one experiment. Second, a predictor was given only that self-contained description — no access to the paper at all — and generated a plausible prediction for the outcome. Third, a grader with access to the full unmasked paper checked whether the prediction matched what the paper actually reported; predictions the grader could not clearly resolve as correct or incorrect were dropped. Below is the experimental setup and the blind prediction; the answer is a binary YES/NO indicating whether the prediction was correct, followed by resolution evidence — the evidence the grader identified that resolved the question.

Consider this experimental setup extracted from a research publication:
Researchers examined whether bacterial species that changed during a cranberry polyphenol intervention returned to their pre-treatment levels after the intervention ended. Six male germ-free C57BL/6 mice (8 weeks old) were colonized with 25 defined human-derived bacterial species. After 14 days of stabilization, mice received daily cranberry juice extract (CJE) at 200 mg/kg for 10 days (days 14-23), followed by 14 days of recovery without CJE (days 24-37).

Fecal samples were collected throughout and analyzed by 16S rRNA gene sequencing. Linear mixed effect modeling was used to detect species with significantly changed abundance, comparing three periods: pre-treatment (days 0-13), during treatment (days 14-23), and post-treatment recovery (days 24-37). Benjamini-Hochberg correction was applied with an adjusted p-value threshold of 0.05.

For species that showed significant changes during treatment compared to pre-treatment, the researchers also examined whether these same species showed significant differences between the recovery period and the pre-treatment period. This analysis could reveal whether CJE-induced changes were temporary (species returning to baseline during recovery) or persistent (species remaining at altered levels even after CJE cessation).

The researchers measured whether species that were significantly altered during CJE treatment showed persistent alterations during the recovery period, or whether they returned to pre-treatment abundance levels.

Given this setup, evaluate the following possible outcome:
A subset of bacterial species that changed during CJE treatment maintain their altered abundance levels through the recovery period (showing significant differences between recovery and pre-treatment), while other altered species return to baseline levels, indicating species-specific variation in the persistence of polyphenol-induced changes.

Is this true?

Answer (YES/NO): YES